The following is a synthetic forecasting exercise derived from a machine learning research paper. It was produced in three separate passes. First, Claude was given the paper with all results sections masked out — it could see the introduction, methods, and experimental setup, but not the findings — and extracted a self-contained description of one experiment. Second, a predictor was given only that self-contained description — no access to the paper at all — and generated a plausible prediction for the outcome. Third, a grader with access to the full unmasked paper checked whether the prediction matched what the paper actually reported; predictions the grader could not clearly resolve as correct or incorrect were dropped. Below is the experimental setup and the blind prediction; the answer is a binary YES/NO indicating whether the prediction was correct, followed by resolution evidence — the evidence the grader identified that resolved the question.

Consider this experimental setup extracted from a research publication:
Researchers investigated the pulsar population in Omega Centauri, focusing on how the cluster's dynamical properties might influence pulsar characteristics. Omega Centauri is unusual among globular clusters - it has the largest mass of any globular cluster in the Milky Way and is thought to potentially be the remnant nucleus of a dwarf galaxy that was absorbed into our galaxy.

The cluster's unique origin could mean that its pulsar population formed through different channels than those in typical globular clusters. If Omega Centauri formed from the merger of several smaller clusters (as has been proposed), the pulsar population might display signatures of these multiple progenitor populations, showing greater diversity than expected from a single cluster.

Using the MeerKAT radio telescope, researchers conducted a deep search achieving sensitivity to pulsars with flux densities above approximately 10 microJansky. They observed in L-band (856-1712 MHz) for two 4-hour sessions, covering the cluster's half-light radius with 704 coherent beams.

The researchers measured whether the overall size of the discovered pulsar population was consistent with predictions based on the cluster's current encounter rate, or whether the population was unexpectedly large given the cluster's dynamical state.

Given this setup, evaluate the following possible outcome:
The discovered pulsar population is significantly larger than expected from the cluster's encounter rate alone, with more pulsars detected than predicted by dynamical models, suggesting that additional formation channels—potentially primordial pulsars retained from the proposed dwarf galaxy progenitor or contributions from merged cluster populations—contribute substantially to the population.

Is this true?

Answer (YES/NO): YES